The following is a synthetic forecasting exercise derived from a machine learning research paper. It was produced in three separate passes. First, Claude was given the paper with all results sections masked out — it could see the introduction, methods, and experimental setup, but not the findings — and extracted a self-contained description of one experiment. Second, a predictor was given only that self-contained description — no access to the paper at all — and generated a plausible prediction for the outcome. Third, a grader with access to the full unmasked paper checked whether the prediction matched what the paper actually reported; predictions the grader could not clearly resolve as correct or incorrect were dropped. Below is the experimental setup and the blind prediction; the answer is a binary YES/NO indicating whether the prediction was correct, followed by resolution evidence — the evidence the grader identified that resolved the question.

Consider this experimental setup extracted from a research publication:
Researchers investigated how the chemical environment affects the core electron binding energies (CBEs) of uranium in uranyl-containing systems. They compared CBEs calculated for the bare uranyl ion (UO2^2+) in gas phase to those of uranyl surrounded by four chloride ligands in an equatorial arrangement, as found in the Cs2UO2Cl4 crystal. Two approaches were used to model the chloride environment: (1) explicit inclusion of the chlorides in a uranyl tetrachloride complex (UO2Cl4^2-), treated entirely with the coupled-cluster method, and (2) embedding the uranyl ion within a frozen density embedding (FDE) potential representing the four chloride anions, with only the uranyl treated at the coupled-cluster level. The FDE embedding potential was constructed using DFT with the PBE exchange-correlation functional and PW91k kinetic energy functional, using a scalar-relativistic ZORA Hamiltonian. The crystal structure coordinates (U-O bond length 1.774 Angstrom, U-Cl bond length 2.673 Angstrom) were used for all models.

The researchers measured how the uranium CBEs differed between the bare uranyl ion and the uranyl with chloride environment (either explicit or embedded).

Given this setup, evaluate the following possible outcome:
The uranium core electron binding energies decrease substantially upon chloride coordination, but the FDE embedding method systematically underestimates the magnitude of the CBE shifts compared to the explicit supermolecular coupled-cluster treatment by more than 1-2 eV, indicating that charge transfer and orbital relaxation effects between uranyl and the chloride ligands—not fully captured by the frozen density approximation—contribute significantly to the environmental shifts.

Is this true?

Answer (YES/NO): NO